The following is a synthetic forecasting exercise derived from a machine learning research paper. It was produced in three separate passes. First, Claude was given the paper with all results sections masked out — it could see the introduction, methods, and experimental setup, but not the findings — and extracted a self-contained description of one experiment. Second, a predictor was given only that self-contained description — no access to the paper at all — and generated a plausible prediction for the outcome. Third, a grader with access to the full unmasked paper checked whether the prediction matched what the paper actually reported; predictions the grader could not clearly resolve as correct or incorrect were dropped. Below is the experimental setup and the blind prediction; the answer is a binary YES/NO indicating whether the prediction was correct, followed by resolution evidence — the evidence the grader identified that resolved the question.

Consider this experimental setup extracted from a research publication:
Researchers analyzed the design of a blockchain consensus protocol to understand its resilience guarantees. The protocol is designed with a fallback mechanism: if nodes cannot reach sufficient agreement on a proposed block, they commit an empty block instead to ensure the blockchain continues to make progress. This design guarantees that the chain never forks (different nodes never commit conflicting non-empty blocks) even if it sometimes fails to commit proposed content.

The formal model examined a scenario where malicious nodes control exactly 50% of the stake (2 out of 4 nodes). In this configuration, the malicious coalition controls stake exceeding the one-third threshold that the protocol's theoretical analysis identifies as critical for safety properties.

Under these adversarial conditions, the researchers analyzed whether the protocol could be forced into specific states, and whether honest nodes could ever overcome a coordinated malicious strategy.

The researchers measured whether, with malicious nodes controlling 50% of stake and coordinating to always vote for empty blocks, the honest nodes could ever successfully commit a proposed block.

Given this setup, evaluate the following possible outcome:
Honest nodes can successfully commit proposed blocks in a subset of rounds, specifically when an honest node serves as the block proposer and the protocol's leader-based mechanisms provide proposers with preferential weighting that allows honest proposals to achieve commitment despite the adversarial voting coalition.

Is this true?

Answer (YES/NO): NO